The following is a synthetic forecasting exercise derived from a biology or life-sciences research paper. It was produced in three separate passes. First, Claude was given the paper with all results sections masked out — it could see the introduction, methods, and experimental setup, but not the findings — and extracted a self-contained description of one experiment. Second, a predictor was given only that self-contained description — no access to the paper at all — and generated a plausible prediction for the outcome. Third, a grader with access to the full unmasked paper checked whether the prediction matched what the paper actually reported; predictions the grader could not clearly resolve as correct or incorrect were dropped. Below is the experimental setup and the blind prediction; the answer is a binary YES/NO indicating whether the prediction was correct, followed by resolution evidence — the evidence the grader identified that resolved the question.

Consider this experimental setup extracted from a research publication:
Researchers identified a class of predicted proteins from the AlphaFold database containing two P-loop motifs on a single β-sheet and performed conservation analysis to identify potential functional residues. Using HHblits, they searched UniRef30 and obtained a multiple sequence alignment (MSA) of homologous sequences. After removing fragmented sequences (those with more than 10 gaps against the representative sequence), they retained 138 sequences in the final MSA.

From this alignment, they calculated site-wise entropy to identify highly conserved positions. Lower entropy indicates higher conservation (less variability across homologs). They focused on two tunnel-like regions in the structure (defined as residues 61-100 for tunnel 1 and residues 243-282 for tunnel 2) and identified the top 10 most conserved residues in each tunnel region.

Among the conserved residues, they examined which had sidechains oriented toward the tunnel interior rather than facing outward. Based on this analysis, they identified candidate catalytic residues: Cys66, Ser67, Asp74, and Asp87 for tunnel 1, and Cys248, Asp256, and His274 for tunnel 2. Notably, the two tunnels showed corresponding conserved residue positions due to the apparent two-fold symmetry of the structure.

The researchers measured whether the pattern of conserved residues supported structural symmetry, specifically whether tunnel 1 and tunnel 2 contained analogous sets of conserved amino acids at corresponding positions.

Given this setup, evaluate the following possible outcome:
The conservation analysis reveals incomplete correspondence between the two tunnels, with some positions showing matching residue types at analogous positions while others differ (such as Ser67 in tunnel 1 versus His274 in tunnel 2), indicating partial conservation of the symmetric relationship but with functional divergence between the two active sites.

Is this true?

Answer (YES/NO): NO